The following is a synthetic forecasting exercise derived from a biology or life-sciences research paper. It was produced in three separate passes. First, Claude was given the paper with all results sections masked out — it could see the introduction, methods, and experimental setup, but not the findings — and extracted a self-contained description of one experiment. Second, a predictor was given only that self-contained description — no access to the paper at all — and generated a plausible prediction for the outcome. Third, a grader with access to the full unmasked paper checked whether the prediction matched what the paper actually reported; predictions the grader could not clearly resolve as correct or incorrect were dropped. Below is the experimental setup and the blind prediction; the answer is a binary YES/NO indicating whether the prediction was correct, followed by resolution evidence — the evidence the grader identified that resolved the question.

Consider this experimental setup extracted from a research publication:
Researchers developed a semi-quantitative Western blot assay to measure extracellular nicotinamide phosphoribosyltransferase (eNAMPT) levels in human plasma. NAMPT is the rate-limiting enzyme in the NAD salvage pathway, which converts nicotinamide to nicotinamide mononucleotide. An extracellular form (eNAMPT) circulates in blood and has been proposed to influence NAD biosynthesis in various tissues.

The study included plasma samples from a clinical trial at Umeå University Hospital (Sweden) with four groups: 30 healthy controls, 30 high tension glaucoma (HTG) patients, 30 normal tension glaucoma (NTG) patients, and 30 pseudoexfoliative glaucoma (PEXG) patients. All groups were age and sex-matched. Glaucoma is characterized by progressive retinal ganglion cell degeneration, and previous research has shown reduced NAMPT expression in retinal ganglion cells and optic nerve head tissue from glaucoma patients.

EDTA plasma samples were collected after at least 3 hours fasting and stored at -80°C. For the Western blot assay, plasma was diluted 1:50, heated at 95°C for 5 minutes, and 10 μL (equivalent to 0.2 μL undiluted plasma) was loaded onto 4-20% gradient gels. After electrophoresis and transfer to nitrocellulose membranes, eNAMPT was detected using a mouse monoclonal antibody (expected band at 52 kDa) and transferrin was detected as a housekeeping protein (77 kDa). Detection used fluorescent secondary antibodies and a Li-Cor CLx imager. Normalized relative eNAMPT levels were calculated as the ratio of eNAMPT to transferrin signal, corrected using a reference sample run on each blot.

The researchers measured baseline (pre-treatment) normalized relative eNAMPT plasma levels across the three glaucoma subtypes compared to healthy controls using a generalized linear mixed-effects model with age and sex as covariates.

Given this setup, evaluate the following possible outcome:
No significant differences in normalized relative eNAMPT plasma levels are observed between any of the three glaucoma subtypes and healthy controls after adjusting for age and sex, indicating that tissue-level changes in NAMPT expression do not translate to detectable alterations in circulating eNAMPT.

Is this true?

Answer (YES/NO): YES